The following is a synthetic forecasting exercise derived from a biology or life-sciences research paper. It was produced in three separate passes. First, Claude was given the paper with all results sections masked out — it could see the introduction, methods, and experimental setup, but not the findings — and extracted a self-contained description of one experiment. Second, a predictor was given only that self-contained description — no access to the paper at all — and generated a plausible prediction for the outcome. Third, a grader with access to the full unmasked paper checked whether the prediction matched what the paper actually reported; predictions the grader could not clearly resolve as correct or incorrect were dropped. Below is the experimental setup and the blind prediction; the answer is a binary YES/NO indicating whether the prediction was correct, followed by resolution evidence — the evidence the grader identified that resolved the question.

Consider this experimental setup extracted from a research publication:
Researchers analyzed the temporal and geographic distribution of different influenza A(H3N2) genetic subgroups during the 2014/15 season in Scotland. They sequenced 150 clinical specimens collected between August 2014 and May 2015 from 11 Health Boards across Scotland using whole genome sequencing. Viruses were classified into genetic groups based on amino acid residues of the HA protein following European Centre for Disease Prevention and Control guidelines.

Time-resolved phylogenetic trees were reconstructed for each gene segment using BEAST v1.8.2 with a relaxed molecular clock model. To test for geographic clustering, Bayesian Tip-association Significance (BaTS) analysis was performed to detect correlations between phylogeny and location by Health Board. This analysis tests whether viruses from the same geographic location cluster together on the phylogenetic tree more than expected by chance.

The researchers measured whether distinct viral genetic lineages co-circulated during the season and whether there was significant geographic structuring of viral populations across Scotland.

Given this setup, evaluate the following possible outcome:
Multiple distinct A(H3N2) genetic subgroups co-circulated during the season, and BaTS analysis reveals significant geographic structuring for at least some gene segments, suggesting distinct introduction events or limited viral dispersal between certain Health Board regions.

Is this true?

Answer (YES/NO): YES